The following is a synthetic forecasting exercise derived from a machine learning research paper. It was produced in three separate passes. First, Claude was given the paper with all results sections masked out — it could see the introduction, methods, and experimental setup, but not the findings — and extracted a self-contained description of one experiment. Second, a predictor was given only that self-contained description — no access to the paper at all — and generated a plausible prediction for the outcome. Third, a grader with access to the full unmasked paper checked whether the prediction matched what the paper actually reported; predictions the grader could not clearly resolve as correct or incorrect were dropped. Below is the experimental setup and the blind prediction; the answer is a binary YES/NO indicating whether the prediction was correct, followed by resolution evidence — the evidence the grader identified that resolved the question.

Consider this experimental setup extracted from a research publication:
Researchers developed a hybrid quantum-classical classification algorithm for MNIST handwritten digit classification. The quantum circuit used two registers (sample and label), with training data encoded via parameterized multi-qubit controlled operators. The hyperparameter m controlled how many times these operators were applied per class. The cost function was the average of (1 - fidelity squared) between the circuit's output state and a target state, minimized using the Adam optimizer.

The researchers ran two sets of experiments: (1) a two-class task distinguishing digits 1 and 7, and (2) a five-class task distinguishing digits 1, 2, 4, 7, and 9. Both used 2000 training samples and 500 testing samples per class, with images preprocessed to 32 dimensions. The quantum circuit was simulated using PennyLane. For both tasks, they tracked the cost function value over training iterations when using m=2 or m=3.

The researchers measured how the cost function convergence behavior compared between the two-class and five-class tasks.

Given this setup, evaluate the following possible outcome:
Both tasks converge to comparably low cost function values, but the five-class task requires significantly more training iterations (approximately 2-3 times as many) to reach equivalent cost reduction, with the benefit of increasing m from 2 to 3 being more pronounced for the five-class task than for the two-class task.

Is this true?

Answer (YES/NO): NO